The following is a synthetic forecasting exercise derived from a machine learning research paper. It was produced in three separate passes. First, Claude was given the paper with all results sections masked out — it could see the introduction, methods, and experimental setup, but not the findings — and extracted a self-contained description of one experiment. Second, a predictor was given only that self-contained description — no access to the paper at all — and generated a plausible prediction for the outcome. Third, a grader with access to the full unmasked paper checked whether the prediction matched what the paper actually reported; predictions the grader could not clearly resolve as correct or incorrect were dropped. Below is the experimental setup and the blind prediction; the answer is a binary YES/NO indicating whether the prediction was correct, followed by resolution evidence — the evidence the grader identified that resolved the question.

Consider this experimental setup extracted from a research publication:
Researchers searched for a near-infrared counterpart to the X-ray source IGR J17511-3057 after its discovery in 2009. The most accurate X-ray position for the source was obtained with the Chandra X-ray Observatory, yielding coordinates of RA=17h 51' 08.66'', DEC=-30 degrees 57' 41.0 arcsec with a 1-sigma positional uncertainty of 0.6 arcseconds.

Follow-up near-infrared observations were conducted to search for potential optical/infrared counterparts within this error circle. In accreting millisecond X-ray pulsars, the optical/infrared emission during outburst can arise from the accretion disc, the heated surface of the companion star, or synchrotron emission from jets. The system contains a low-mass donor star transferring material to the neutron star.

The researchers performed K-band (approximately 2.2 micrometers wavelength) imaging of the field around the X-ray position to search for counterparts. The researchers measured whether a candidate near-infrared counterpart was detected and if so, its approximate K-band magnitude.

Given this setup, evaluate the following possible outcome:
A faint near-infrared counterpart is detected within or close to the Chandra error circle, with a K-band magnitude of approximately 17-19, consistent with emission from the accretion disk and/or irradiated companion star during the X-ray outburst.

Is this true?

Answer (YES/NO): YES